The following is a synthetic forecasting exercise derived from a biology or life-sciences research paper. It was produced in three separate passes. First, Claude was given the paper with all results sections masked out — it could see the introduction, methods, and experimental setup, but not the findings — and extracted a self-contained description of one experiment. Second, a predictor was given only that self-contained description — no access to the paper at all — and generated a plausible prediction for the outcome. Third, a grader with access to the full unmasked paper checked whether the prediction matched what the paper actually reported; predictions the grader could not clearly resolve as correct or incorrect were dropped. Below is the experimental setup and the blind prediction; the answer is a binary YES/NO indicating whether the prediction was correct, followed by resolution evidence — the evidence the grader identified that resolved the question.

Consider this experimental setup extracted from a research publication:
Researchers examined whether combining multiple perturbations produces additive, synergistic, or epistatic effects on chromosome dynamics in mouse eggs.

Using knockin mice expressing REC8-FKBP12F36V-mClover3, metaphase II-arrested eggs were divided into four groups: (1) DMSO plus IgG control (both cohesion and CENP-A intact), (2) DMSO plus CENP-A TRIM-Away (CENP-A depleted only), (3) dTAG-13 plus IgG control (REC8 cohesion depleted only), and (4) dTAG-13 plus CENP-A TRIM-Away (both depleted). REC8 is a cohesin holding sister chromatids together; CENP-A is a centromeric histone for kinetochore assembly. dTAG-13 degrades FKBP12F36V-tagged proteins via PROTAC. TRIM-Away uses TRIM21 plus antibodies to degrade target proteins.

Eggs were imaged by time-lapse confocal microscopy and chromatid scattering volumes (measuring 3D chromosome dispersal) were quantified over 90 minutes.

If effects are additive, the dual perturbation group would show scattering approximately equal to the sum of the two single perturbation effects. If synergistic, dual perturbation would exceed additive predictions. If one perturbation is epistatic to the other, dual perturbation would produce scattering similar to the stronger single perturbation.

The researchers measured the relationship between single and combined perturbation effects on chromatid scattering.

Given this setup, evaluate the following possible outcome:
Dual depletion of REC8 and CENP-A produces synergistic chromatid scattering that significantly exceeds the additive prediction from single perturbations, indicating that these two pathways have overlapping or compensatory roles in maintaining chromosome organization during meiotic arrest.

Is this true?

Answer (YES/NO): NO